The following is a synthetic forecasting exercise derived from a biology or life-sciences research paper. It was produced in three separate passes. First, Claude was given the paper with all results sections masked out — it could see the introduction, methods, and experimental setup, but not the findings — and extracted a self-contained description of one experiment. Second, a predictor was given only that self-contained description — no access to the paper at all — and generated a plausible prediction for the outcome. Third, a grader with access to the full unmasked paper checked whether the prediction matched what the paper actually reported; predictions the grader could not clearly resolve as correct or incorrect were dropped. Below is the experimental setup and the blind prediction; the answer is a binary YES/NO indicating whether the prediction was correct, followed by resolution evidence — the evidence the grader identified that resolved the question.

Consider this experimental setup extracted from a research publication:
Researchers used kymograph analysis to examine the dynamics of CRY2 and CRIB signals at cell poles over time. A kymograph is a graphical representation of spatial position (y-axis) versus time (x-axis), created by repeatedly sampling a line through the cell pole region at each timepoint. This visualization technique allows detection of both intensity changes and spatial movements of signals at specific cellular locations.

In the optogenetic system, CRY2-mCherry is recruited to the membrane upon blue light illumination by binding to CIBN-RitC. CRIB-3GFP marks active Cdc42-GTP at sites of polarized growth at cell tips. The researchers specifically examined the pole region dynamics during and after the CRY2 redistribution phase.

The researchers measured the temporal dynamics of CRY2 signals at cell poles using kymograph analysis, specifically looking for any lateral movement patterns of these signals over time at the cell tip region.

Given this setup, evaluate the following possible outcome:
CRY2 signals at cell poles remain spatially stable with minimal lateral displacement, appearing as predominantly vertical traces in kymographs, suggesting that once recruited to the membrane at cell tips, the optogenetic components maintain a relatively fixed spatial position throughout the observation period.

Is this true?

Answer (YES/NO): NO